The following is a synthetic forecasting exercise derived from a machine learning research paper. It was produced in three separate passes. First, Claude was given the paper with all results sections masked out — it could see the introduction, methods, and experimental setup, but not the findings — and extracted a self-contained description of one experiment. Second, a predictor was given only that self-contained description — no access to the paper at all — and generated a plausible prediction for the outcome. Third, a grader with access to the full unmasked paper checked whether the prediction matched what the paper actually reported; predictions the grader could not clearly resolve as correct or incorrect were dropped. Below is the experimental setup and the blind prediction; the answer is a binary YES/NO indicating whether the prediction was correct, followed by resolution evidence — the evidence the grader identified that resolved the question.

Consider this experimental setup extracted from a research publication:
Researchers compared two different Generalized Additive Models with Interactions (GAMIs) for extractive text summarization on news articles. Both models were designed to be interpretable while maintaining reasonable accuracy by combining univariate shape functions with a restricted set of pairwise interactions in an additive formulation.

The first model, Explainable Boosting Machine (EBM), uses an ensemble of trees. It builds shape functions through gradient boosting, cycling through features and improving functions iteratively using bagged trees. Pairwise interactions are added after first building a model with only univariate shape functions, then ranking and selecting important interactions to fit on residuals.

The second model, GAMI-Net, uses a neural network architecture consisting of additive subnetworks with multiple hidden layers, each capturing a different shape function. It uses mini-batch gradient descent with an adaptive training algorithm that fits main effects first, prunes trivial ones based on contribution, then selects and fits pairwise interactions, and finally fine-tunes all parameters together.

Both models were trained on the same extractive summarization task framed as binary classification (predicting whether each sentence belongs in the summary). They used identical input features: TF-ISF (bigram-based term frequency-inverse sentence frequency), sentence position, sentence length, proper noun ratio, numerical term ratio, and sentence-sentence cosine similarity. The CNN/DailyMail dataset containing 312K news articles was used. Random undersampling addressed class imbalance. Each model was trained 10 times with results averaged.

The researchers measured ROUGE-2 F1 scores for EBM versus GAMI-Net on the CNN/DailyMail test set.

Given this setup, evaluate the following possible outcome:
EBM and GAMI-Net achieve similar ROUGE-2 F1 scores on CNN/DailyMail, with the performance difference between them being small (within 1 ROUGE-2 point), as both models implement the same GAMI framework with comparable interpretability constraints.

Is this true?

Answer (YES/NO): YES